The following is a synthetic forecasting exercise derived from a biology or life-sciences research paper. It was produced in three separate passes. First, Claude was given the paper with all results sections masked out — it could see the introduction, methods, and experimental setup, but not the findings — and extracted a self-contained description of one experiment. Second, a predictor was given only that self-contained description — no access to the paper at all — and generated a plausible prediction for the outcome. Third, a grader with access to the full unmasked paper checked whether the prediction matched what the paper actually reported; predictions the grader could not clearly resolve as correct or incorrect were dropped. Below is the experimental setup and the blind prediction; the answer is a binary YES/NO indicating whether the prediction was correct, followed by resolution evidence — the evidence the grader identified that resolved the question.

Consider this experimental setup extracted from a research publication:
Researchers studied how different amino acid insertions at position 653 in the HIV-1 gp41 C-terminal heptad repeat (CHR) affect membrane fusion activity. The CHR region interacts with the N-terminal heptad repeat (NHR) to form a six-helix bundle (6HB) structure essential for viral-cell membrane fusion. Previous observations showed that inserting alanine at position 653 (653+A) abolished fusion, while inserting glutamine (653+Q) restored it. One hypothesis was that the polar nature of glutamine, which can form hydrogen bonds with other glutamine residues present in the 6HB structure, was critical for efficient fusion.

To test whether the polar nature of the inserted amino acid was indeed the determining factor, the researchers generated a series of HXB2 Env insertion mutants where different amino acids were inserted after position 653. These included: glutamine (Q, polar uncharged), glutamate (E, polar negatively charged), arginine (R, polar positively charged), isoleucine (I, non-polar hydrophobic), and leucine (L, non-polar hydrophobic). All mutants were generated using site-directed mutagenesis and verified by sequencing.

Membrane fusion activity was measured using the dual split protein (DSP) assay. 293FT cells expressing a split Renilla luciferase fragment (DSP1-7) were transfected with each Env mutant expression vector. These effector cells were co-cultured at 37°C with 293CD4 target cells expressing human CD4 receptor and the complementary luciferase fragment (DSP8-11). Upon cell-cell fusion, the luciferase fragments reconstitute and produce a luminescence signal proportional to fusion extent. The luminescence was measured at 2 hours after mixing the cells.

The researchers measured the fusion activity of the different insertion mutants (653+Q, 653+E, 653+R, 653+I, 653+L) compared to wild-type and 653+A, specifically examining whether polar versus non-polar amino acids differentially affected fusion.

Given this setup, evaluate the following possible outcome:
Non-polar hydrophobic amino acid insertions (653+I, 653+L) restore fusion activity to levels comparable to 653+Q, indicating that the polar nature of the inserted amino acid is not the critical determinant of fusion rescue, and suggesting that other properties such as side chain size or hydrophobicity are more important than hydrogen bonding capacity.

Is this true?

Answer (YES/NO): YES